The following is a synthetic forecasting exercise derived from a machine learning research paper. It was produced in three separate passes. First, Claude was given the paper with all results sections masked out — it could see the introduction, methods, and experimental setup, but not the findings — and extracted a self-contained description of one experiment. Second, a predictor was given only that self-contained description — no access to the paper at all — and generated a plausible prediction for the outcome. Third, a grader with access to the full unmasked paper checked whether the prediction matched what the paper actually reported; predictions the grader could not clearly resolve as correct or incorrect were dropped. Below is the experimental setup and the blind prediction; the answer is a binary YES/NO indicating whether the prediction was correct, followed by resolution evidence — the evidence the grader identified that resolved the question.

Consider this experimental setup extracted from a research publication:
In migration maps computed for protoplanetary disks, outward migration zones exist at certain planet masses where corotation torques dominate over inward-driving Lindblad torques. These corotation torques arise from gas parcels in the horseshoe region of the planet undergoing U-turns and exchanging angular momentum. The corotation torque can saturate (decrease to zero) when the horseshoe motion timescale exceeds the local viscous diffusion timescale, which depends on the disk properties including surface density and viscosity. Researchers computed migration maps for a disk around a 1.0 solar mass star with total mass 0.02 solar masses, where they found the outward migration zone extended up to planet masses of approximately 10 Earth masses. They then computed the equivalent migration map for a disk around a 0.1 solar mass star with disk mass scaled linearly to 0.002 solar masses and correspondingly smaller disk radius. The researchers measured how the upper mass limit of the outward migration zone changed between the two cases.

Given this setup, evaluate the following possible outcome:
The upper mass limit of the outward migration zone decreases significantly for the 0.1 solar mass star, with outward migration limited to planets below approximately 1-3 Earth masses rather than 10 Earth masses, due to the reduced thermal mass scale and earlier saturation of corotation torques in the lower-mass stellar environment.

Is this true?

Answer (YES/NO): YES